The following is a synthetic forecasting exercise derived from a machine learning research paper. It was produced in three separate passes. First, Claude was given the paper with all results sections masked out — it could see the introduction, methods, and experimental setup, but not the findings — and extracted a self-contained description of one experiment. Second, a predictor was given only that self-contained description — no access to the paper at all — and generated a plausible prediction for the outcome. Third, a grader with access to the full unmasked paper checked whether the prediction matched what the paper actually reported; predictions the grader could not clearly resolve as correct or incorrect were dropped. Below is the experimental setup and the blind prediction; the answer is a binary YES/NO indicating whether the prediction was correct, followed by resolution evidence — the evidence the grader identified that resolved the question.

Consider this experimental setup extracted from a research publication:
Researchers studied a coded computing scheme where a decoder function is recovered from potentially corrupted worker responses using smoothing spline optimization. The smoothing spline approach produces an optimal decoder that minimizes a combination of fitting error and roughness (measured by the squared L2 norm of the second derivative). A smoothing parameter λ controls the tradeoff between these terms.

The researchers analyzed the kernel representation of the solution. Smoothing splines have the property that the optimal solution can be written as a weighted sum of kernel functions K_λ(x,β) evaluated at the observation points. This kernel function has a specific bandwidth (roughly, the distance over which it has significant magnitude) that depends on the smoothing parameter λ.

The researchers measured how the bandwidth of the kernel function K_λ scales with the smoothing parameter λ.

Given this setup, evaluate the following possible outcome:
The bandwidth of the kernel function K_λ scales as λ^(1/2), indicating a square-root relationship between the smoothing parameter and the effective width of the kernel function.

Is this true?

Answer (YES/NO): NO